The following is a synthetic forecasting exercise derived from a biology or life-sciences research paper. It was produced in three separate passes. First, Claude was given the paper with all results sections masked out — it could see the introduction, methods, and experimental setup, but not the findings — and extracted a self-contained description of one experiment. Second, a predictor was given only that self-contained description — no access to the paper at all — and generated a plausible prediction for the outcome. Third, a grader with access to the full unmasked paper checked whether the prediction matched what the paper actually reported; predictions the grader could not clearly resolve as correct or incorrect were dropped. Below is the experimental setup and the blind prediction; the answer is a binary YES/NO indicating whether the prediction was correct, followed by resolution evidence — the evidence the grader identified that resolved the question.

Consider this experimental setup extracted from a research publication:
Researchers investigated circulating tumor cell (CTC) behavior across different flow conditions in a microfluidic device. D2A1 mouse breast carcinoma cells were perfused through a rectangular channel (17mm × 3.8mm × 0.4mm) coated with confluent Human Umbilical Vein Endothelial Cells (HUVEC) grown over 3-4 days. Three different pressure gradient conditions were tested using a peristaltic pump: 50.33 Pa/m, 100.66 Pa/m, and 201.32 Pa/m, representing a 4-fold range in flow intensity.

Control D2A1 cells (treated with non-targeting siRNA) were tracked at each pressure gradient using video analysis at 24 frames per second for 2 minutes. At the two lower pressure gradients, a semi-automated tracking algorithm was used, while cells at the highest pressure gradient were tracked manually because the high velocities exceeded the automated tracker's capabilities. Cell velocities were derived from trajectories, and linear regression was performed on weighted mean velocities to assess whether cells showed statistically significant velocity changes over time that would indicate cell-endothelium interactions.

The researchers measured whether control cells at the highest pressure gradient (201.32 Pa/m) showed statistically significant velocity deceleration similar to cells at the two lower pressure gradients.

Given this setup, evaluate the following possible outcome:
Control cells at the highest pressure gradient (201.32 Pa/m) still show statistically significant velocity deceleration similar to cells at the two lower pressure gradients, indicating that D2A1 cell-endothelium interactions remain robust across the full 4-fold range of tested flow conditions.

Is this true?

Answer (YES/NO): YES